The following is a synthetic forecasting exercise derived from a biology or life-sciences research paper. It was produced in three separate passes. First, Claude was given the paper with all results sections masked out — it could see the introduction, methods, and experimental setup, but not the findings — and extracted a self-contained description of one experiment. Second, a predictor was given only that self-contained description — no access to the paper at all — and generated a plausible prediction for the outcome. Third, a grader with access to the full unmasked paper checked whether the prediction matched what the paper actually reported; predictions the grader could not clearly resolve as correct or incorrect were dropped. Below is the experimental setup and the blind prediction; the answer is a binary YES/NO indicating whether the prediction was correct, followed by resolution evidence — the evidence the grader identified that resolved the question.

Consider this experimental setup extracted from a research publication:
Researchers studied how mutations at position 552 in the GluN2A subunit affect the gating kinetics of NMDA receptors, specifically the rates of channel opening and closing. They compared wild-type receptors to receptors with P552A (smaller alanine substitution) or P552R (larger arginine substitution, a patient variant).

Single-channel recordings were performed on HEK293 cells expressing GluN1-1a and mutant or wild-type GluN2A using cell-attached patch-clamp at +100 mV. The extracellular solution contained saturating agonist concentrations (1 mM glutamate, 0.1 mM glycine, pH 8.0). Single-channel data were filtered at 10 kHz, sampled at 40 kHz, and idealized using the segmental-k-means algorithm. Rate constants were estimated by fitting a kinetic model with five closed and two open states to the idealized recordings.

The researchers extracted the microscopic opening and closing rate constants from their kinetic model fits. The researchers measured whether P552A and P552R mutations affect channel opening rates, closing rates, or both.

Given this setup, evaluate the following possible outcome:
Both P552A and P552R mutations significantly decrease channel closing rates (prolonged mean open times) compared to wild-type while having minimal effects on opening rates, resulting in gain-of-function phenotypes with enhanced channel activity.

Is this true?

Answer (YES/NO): NO